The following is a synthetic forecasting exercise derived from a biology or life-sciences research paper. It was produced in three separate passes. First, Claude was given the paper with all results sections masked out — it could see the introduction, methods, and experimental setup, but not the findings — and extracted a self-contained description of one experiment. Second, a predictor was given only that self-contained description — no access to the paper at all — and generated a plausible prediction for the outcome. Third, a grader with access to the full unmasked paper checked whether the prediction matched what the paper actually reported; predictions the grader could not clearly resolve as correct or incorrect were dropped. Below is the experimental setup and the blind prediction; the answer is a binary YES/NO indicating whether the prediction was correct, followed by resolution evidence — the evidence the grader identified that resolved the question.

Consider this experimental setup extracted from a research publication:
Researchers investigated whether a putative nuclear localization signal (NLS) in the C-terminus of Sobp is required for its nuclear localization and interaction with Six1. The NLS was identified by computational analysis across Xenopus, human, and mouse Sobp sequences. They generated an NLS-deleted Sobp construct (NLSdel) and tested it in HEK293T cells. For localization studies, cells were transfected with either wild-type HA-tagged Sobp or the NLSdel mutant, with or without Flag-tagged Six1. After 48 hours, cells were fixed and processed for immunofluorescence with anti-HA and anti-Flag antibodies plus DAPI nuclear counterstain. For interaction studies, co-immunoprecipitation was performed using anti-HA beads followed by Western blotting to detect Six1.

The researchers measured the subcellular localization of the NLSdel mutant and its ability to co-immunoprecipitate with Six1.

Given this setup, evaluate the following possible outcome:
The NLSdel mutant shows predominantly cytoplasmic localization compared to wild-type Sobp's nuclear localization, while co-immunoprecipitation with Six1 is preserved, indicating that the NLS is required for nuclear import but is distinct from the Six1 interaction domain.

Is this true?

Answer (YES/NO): NO